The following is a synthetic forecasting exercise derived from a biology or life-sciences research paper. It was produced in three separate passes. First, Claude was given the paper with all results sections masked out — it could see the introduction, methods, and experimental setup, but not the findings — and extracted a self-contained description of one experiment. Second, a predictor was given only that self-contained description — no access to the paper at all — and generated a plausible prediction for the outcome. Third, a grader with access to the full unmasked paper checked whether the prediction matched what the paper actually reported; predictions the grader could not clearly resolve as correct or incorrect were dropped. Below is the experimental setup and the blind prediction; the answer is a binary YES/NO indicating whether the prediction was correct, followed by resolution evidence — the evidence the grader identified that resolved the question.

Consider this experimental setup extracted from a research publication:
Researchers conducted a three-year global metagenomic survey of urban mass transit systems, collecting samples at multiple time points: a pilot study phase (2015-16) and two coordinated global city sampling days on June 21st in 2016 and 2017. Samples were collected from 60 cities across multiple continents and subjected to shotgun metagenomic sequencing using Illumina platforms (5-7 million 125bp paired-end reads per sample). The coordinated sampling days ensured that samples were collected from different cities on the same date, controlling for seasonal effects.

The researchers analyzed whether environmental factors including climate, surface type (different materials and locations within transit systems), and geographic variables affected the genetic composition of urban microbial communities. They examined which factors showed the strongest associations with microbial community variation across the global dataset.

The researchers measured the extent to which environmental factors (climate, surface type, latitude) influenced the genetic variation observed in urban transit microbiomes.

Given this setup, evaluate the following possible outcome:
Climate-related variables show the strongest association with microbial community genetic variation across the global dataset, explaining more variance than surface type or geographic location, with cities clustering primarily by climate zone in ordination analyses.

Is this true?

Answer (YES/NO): NO